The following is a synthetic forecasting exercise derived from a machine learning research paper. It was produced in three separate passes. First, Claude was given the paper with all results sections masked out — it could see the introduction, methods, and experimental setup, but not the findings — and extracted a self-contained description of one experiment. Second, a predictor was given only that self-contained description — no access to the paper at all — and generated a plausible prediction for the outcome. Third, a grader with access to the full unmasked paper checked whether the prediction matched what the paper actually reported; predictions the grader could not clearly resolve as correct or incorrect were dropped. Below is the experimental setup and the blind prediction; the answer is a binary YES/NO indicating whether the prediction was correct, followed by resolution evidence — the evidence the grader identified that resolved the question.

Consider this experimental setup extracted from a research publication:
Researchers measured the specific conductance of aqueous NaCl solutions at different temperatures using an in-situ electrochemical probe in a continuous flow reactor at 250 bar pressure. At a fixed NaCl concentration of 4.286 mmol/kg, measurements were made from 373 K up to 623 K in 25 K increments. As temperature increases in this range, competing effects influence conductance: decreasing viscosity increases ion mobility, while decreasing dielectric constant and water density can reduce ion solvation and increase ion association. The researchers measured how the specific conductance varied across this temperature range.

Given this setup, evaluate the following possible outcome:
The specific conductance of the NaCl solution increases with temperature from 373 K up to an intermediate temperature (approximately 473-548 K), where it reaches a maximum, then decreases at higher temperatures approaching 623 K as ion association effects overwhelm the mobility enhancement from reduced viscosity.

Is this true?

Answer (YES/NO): NO